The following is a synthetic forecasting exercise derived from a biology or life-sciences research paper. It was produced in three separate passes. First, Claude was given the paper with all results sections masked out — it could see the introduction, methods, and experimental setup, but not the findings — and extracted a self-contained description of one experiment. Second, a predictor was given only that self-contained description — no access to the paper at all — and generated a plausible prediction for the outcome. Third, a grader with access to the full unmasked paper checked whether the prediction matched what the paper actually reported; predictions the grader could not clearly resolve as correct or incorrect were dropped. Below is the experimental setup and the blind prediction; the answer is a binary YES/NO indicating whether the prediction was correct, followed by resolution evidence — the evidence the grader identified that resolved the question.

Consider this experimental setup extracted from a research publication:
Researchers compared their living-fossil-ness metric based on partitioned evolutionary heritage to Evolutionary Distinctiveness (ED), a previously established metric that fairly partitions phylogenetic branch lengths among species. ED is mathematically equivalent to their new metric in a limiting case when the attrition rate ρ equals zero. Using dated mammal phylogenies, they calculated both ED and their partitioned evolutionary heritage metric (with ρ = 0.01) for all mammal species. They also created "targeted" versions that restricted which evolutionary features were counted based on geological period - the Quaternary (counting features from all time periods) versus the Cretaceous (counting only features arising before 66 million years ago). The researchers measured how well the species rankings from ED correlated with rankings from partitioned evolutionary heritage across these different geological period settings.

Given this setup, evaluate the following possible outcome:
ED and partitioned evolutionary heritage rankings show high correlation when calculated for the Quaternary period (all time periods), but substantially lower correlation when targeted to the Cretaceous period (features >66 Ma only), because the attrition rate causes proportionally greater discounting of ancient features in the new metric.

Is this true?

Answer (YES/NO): YES